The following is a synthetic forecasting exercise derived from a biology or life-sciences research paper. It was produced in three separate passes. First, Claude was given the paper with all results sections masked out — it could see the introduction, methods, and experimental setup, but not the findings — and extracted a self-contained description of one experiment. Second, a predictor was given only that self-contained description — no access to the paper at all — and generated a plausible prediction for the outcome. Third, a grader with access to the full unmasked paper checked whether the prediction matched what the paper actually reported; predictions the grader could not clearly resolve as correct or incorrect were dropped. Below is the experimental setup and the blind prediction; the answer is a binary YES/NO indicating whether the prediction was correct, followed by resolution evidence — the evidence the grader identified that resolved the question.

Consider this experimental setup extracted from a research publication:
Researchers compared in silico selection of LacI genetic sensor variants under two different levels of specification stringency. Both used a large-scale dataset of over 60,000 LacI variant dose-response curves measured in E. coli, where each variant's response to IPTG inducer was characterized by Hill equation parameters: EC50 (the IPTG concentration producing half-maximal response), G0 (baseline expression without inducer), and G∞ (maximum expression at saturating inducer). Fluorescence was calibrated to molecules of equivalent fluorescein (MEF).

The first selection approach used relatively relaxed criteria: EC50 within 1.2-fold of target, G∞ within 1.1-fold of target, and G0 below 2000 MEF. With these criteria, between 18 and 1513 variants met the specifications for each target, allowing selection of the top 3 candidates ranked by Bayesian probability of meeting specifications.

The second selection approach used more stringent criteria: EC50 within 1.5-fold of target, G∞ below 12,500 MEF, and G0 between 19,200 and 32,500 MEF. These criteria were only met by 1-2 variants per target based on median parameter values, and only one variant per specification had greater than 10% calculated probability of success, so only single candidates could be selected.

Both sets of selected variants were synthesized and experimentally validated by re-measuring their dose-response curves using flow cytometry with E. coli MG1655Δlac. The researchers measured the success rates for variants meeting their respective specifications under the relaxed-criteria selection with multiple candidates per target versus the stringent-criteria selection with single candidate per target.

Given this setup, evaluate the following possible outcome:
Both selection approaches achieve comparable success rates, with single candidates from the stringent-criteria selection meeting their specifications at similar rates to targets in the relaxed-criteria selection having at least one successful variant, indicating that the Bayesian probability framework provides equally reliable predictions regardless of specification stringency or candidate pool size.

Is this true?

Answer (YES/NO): NO